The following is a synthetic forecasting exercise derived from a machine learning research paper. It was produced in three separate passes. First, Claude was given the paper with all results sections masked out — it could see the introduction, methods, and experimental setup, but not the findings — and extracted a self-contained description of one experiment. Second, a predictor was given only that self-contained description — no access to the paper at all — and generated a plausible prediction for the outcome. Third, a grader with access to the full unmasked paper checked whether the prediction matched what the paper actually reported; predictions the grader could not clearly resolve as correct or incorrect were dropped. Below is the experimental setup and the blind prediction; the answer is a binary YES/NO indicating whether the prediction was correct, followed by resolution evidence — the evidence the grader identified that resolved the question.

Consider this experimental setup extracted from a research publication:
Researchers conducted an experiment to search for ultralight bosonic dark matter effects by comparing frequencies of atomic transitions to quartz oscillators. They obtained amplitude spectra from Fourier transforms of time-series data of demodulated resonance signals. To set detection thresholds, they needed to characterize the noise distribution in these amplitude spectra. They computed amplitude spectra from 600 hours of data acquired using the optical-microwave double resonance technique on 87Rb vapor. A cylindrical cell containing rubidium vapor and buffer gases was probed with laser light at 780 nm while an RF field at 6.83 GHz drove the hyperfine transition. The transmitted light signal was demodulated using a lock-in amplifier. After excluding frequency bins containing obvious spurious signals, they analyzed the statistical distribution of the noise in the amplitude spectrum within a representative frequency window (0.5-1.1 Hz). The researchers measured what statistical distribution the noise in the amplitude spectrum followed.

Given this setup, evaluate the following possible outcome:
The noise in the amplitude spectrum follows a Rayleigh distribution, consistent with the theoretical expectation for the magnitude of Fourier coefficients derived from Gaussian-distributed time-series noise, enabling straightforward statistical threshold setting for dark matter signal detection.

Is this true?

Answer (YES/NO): NO